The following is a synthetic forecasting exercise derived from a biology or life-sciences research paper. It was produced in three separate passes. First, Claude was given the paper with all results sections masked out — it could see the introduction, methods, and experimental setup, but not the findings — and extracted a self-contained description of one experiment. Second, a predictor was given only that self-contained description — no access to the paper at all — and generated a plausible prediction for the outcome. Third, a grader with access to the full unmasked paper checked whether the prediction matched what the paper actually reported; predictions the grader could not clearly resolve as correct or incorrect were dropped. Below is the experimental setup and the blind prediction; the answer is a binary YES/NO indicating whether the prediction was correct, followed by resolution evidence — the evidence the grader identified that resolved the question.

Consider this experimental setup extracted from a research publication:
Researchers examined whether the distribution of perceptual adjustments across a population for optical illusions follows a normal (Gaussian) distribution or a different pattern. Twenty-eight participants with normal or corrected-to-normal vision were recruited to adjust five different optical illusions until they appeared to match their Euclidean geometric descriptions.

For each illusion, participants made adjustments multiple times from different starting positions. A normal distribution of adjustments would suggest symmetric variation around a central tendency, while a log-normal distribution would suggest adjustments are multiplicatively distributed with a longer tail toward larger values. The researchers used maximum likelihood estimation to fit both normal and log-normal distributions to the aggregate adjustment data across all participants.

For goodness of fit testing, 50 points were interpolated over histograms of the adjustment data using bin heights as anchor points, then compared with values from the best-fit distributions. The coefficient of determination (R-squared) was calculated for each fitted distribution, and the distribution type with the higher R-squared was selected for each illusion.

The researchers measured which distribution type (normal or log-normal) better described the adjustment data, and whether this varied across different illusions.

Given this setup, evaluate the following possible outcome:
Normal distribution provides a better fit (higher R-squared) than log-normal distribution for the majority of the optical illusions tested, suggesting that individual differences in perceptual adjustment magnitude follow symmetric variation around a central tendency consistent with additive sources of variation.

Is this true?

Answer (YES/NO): YES